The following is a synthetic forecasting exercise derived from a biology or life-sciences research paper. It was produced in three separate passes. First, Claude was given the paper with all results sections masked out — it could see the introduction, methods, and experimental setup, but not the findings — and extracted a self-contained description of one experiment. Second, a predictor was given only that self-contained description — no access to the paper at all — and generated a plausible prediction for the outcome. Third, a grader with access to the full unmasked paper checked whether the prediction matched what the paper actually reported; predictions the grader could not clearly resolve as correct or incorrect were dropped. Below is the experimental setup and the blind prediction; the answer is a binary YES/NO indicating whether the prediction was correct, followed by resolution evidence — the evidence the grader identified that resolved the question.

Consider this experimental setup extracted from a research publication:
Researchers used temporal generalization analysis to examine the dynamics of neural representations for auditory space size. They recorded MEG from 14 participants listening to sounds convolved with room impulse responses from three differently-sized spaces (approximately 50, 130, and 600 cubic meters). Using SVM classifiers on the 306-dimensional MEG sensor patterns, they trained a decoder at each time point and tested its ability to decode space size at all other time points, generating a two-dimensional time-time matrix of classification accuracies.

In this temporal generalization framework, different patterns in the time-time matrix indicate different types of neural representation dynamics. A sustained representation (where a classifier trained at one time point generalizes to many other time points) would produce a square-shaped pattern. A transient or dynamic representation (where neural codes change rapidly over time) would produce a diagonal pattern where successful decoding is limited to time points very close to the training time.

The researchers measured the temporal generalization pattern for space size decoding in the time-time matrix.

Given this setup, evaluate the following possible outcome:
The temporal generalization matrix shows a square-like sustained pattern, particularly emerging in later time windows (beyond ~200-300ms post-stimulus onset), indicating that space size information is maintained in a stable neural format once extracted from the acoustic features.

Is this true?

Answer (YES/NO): YES